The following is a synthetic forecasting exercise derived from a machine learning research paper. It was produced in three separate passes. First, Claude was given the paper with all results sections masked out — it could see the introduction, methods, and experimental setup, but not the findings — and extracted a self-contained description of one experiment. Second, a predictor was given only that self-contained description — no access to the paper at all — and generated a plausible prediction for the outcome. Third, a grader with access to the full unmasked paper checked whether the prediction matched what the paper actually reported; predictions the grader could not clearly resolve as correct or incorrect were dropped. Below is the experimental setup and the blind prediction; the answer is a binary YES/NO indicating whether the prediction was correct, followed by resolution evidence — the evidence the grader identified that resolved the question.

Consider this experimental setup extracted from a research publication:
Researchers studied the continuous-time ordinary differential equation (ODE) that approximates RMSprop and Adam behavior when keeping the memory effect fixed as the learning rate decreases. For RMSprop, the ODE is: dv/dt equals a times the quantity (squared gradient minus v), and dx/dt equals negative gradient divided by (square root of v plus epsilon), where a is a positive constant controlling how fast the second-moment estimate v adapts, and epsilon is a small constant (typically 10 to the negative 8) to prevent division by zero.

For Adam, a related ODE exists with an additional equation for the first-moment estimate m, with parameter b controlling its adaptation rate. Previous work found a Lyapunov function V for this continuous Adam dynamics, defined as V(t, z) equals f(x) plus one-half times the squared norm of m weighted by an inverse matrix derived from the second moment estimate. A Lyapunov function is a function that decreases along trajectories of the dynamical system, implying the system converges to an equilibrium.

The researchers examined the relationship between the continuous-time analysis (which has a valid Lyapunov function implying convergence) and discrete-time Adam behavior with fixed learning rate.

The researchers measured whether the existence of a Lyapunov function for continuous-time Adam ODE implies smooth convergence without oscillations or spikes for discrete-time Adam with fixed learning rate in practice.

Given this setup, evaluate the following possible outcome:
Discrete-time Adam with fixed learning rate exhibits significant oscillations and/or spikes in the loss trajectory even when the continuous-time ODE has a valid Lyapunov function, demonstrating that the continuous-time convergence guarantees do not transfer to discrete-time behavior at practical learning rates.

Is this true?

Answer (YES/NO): YES